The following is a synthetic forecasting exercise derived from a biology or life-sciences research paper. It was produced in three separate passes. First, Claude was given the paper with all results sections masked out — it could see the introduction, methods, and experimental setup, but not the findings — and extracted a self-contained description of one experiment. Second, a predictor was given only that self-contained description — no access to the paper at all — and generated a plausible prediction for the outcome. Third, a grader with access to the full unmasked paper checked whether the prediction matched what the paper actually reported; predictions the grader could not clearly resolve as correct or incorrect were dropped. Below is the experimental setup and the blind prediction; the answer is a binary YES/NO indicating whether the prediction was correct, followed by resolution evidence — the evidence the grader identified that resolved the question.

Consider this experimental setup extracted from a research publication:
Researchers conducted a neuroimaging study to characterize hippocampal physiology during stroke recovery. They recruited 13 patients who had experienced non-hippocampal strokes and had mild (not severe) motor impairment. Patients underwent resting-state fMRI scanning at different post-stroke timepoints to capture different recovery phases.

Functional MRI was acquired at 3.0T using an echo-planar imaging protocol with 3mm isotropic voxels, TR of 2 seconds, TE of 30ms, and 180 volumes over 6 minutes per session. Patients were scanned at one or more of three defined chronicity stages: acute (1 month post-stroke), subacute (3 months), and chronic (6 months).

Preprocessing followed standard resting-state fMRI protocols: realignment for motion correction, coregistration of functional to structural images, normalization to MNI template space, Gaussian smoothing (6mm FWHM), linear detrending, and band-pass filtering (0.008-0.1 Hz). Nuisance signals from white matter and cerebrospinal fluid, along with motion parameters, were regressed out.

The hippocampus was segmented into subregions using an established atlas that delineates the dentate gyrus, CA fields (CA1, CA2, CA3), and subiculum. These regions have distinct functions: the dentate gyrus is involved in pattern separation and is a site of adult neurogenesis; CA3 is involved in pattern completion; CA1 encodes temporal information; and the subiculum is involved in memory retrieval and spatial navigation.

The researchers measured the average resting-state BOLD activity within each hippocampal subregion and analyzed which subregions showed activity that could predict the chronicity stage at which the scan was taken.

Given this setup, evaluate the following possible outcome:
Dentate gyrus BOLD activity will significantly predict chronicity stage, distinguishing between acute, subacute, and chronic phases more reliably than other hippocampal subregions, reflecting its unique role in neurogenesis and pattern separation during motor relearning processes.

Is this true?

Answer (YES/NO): NO